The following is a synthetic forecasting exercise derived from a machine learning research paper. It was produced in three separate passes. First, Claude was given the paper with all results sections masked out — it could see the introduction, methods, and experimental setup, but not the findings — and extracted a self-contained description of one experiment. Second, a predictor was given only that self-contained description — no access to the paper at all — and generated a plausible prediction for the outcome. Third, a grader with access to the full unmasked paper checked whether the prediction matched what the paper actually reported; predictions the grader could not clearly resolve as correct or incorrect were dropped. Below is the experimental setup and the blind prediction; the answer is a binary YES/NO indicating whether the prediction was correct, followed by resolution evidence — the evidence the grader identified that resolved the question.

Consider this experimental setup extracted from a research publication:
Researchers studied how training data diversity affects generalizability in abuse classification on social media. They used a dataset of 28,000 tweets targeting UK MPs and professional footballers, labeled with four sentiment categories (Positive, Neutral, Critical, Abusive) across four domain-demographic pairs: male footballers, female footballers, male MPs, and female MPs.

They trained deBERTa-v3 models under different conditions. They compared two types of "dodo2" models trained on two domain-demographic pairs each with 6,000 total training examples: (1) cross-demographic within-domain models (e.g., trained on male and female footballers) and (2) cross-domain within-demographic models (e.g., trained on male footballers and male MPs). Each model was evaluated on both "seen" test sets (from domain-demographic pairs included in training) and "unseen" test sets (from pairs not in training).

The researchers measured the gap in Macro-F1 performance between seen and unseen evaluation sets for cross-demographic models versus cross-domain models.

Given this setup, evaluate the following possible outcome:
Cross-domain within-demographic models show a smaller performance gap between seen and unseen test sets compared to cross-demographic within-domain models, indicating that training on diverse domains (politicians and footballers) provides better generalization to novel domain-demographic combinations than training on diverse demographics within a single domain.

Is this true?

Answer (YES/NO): YES